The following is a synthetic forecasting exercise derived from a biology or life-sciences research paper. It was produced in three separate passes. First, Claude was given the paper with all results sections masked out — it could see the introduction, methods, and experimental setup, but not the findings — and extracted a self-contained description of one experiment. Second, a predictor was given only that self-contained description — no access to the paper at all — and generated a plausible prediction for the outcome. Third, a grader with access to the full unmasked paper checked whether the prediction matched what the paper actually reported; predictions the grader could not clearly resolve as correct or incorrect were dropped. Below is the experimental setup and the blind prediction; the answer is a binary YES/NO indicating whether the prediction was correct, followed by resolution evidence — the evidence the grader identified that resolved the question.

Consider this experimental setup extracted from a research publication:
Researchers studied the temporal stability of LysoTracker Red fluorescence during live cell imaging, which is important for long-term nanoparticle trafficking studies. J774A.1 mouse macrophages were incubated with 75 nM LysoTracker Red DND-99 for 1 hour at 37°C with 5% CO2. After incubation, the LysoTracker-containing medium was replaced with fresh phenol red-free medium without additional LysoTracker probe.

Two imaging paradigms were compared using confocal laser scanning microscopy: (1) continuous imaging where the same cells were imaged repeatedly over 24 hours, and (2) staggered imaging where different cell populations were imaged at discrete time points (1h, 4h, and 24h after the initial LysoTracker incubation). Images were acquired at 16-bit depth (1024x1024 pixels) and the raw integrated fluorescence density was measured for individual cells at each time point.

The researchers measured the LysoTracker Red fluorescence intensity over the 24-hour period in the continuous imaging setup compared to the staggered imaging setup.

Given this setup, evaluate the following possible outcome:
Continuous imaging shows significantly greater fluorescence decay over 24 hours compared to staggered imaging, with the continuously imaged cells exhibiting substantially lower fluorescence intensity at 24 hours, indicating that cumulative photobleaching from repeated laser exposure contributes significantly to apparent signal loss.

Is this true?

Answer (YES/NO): YES